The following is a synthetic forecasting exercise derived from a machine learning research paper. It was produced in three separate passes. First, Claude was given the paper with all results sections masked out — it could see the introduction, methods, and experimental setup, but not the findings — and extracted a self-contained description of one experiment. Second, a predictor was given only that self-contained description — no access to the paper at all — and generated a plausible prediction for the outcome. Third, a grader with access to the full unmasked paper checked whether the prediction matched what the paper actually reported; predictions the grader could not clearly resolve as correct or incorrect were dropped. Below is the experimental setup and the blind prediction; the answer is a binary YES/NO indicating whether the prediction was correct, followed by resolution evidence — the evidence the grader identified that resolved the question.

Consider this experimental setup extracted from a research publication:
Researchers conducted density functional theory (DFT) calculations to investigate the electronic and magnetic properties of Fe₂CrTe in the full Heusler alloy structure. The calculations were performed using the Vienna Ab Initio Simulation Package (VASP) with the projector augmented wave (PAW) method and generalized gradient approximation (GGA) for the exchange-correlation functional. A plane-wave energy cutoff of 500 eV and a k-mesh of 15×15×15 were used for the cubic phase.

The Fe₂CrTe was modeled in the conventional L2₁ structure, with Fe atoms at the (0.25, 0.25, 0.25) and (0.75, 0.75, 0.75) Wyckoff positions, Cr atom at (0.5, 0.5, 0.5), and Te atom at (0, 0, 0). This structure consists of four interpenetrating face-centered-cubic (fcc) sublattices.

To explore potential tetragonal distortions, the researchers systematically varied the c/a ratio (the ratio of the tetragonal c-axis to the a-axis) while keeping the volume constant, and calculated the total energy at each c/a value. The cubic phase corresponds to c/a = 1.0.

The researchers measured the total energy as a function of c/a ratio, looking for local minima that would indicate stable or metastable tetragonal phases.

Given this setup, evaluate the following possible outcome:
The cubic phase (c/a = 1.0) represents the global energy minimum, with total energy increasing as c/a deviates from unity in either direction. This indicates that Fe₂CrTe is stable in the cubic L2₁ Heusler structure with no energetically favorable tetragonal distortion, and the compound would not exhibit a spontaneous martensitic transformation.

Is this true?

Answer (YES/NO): NO